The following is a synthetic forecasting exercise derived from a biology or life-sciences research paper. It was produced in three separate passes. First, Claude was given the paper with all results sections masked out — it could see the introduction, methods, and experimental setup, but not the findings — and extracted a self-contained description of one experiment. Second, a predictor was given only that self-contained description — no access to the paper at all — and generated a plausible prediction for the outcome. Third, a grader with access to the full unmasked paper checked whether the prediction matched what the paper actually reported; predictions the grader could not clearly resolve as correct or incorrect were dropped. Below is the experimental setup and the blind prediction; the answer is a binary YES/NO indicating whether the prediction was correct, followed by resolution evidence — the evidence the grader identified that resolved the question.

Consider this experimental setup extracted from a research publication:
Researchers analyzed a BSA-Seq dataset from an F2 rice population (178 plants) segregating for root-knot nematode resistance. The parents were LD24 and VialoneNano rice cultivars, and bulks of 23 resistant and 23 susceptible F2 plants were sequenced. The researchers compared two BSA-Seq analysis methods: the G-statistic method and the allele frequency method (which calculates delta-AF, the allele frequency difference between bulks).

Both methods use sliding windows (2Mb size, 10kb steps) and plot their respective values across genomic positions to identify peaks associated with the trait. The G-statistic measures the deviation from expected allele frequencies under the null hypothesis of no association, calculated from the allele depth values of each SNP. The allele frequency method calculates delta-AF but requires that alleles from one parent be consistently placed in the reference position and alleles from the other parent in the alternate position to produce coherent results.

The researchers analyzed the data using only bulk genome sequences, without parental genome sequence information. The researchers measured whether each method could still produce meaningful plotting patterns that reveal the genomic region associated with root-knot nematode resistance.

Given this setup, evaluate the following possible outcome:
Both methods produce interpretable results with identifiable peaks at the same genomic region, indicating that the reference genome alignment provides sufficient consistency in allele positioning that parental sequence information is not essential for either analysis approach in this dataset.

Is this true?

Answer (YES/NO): NO